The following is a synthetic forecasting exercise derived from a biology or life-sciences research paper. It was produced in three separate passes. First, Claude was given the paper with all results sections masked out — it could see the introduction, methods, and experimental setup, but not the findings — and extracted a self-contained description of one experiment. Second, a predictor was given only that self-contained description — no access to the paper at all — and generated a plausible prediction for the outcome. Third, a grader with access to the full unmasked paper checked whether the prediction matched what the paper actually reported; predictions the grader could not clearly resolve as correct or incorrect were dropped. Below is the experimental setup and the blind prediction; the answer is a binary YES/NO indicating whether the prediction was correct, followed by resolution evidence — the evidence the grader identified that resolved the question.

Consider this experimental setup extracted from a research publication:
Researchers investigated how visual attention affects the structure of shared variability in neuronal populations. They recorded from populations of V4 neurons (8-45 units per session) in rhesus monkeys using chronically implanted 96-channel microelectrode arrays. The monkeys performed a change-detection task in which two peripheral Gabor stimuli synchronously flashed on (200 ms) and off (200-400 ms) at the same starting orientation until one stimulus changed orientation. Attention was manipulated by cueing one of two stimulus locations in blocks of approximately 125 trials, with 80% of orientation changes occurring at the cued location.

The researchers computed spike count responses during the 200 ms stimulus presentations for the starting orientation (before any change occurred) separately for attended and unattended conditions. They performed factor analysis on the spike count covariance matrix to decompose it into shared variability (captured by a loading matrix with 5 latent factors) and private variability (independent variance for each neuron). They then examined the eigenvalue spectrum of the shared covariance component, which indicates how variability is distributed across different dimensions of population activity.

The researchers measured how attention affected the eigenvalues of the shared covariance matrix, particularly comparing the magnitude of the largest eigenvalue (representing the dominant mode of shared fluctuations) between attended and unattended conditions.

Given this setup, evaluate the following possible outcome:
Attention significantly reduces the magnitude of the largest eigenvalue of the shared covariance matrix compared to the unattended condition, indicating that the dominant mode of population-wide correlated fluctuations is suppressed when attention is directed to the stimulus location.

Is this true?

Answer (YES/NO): YES